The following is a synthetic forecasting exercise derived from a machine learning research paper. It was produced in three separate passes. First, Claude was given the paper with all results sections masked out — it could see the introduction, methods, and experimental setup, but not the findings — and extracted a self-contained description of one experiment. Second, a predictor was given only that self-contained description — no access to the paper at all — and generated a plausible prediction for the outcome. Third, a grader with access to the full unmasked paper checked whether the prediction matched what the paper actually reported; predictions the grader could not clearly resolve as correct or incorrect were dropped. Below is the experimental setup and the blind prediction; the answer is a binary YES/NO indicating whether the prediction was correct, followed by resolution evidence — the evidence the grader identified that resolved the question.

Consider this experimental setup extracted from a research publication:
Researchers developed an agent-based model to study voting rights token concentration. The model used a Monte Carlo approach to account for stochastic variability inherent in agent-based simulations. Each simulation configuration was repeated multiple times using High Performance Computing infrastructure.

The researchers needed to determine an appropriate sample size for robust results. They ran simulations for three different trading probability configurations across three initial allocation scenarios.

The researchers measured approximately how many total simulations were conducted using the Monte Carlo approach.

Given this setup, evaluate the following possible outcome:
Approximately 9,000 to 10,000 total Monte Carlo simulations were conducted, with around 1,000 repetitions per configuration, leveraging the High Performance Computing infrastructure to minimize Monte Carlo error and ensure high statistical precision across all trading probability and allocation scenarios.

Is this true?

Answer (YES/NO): NO